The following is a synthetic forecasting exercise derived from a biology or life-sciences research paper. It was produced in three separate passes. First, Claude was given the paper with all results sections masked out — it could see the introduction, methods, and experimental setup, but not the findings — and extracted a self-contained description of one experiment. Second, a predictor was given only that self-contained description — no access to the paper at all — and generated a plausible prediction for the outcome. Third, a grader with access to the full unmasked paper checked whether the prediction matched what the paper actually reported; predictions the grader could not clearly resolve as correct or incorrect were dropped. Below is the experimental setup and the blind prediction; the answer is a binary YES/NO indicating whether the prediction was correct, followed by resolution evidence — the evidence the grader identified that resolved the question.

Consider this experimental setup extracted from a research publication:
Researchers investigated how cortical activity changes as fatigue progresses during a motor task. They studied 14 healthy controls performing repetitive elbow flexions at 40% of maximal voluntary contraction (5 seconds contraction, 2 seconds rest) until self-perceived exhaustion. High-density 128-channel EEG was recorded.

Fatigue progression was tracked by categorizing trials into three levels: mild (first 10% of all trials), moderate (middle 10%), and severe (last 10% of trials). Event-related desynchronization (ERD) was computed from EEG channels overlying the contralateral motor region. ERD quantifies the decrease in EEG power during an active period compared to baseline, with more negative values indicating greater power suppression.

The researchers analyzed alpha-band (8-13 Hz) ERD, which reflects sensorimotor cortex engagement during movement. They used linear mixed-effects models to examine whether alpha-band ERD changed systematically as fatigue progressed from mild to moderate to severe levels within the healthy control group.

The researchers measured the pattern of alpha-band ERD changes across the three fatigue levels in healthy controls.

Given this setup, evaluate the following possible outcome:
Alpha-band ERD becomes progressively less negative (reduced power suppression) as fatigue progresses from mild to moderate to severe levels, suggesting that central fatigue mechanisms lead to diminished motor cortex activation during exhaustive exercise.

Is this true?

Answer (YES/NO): YES